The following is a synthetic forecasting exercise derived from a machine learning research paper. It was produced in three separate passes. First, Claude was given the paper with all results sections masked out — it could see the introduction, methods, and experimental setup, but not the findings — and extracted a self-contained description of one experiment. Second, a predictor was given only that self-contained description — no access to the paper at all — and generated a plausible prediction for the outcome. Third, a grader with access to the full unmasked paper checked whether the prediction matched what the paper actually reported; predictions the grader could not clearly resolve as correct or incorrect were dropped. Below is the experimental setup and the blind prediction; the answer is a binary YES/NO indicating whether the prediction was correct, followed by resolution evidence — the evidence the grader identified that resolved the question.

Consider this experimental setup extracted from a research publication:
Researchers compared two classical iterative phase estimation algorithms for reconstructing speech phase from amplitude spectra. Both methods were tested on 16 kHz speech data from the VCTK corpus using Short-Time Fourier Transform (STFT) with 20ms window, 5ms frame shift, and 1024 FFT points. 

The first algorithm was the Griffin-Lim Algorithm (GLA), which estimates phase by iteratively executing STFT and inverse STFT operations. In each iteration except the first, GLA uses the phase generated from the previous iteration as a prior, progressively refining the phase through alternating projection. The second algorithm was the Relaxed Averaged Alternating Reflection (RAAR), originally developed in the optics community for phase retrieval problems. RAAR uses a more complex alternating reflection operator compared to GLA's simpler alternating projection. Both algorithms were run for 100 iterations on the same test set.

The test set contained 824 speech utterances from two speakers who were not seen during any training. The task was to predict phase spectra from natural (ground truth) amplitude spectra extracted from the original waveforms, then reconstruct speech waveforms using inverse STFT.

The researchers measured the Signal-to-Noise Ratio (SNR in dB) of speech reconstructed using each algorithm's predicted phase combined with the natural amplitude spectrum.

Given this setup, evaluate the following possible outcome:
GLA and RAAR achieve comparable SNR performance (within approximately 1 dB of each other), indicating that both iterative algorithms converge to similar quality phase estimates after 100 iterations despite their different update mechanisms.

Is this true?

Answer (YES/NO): NO